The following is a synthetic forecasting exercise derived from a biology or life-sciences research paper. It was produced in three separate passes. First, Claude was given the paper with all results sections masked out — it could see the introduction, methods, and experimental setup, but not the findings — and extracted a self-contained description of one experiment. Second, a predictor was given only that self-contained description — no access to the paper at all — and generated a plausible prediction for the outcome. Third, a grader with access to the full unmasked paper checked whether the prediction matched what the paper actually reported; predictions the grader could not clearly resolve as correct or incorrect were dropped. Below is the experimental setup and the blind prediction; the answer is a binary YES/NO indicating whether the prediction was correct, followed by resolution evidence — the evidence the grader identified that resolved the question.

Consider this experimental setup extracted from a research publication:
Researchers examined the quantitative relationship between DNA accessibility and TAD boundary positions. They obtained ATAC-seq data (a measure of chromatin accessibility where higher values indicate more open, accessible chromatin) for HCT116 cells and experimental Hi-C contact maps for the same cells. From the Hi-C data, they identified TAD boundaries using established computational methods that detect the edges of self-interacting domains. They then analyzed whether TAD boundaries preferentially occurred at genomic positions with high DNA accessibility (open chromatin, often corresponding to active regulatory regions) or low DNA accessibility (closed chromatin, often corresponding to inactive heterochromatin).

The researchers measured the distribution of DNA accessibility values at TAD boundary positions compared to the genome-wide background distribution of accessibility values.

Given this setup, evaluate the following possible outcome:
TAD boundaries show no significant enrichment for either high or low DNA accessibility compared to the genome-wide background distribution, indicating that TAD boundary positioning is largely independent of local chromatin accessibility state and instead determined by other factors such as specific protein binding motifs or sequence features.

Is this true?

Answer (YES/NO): NO